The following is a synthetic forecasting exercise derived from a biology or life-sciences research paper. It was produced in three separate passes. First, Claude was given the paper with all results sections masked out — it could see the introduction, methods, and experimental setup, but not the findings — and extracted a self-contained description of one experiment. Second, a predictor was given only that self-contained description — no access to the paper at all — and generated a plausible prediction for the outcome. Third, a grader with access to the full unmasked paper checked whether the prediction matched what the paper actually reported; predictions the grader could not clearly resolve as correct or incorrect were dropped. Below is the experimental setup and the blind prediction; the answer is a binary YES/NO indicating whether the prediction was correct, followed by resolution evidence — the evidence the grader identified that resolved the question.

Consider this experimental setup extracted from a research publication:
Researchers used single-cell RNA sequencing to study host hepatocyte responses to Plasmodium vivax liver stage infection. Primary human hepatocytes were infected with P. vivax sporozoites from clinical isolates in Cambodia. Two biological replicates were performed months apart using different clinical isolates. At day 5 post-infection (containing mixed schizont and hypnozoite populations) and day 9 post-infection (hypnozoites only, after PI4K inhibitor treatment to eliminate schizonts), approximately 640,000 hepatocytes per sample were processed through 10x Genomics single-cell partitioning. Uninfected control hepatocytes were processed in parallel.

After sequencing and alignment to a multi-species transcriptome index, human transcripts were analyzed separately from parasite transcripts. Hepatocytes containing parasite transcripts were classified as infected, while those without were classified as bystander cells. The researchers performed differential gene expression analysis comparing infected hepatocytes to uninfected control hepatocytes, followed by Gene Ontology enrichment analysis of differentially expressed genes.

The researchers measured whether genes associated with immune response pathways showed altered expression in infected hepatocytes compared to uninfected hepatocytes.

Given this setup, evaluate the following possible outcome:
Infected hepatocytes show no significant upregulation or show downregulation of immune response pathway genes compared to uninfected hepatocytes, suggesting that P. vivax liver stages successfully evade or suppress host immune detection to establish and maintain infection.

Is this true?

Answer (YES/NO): YES